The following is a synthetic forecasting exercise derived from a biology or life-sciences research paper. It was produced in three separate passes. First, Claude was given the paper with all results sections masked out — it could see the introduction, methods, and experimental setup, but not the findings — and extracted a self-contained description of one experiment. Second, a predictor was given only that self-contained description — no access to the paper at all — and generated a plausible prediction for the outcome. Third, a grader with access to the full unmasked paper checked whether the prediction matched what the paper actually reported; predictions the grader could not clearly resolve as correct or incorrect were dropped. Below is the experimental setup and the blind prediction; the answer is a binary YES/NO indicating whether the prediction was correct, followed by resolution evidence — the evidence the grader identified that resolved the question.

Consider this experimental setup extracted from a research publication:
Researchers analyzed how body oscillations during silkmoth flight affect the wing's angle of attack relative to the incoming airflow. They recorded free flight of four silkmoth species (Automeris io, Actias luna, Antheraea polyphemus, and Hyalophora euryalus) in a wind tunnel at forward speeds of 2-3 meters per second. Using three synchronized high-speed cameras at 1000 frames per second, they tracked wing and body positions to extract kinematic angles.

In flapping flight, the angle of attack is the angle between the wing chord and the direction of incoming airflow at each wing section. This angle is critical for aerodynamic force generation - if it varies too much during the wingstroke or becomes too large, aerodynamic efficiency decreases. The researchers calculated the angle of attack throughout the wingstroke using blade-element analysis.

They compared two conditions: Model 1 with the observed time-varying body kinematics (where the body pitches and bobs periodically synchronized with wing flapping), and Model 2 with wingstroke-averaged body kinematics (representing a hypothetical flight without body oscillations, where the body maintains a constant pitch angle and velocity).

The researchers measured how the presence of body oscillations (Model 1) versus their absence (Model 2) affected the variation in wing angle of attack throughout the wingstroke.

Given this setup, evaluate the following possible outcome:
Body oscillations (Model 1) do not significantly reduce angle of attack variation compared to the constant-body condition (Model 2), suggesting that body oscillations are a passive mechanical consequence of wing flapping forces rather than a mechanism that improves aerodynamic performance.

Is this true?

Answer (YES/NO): NO